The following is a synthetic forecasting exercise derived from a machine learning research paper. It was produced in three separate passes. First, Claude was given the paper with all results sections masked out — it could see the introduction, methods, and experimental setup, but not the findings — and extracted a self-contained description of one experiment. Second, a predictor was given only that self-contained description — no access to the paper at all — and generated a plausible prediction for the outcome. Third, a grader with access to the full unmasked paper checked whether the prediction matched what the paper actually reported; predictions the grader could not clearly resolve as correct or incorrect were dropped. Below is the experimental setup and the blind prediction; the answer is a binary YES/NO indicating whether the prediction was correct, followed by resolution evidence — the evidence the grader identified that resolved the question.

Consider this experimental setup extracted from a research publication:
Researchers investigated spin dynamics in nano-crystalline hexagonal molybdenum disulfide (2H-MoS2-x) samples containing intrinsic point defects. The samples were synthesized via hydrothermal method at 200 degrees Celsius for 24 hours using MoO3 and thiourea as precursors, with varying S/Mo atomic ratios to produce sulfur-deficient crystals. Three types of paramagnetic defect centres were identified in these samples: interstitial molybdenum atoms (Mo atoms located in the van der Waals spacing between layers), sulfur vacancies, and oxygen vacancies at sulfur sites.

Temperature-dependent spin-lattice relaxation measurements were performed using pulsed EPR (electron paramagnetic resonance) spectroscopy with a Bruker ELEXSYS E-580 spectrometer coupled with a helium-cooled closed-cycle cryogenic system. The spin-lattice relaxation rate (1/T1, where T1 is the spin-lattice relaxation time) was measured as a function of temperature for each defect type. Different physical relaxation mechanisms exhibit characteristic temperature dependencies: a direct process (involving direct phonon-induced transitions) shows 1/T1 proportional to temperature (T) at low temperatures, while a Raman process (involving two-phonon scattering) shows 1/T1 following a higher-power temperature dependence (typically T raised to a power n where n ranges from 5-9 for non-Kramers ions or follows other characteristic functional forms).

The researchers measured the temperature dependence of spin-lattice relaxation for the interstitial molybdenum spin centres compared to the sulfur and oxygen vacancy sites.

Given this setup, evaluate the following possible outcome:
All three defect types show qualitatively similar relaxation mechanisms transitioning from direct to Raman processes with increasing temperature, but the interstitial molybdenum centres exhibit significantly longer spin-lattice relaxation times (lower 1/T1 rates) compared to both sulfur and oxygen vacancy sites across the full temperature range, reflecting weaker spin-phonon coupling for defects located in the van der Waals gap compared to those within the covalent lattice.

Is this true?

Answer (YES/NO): NO